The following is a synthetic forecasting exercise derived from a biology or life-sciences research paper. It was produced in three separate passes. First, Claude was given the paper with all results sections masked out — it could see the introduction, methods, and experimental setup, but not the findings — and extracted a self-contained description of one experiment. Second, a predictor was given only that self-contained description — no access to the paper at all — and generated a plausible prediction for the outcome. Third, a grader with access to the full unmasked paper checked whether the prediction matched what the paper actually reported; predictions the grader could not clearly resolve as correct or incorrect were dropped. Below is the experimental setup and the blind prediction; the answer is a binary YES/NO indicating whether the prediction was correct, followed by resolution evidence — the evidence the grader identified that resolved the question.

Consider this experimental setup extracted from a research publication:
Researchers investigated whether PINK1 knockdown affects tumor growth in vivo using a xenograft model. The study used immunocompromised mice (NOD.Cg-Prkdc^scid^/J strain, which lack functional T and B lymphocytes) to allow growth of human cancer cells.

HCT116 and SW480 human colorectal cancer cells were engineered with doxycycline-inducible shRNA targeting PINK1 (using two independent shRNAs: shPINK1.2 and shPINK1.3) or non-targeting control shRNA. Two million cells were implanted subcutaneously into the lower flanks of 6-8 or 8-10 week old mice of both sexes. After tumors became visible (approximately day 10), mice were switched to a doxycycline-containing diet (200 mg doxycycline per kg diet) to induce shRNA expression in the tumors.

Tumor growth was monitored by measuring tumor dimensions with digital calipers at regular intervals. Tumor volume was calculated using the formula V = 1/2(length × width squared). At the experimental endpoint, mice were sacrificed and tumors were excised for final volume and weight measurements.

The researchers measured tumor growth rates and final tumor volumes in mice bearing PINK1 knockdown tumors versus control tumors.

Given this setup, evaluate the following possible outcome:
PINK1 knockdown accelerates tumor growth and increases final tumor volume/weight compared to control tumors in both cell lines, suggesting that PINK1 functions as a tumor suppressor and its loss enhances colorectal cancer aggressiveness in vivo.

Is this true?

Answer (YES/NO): NO